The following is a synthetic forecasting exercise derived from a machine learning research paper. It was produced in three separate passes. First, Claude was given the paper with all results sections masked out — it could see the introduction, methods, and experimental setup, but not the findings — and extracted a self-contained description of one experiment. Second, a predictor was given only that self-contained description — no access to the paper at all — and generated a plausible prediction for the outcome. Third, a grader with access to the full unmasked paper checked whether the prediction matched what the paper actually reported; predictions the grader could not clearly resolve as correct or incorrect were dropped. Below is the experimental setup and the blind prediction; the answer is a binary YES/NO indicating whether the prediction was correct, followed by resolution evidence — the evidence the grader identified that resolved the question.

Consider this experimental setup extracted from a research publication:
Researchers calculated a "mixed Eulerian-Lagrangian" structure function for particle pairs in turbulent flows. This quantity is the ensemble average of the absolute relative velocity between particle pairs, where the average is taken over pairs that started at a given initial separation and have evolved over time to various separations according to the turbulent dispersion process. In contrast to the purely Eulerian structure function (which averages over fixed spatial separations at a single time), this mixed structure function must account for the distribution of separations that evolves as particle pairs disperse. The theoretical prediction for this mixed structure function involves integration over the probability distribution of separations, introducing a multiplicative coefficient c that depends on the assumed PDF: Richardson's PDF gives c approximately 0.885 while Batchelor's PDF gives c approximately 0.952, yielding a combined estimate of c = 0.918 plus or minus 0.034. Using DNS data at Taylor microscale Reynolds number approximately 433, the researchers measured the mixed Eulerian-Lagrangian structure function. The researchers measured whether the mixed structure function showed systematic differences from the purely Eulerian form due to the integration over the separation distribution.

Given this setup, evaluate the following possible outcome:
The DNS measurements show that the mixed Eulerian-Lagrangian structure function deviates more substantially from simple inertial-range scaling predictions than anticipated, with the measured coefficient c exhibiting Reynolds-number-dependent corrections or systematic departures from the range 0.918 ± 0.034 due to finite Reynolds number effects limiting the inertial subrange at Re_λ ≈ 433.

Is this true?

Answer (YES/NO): NO